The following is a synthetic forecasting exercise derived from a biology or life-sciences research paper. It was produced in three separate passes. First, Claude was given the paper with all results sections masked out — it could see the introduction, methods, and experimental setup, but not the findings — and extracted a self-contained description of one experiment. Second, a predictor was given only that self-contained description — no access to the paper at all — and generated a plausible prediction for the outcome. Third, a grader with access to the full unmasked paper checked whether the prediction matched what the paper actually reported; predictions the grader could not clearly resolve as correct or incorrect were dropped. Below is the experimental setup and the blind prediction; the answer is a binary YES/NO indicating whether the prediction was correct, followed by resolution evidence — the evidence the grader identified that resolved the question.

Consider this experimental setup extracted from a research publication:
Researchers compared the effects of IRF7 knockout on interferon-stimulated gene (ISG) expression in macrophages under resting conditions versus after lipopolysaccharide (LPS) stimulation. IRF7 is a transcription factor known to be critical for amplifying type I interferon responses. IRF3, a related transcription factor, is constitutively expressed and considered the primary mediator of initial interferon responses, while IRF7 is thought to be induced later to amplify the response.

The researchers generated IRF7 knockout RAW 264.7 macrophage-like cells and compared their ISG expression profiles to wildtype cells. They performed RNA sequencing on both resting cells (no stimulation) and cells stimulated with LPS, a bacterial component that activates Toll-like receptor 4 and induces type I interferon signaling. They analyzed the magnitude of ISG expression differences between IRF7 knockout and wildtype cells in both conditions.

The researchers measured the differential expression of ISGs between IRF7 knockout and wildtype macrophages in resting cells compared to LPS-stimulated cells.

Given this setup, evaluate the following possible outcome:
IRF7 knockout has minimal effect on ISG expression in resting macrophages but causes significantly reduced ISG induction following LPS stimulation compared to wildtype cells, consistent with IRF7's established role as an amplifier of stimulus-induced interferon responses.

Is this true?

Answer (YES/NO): NO